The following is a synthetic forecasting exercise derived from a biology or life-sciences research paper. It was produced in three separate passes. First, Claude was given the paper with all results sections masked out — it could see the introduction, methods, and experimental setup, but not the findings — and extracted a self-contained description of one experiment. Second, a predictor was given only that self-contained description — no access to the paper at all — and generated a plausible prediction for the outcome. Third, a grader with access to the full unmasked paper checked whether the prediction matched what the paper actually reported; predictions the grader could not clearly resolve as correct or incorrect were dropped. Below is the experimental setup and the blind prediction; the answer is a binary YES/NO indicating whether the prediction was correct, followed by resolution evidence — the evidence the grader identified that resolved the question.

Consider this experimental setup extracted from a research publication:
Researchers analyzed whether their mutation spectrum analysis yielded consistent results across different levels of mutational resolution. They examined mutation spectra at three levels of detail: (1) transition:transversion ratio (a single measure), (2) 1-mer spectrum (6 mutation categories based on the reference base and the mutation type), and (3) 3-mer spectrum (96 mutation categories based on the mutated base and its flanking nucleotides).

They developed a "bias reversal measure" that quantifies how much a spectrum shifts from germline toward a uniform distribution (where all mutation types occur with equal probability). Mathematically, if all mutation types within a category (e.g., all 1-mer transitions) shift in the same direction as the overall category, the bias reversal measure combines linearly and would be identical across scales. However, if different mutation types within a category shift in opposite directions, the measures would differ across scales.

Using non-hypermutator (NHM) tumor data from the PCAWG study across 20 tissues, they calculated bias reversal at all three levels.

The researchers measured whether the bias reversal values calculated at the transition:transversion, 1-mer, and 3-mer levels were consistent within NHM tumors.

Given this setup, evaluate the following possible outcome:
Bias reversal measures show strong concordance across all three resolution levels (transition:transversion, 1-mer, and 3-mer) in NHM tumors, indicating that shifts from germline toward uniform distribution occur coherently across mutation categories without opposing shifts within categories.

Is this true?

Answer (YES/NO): YES